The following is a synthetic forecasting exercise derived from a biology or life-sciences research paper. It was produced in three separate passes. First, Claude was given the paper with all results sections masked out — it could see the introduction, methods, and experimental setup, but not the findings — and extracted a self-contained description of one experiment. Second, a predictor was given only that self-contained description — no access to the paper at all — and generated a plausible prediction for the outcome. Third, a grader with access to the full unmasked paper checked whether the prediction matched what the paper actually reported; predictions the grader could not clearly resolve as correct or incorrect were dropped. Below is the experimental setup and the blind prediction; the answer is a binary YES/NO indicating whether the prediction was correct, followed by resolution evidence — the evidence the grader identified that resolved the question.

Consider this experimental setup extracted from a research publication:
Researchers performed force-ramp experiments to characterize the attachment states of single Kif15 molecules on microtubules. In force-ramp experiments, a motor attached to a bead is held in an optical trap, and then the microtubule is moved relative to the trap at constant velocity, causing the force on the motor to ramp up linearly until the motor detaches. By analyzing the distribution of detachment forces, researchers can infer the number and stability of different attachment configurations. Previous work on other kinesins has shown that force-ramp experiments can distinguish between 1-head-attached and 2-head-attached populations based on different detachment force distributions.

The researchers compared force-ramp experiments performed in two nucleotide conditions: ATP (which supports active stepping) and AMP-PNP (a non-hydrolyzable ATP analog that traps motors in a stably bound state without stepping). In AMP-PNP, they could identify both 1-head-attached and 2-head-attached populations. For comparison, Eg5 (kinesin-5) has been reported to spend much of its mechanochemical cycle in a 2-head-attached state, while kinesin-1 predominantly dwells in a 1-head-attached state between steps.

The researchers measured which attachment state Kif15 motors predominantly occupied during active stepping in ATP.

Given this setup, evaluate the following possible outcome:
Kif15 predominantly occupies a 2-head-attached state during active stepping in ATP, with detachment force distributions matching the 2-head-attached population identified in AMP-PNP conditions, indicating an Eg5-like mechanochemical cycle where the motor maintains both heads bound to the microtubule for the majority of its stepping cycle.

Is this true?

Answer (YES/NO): NO